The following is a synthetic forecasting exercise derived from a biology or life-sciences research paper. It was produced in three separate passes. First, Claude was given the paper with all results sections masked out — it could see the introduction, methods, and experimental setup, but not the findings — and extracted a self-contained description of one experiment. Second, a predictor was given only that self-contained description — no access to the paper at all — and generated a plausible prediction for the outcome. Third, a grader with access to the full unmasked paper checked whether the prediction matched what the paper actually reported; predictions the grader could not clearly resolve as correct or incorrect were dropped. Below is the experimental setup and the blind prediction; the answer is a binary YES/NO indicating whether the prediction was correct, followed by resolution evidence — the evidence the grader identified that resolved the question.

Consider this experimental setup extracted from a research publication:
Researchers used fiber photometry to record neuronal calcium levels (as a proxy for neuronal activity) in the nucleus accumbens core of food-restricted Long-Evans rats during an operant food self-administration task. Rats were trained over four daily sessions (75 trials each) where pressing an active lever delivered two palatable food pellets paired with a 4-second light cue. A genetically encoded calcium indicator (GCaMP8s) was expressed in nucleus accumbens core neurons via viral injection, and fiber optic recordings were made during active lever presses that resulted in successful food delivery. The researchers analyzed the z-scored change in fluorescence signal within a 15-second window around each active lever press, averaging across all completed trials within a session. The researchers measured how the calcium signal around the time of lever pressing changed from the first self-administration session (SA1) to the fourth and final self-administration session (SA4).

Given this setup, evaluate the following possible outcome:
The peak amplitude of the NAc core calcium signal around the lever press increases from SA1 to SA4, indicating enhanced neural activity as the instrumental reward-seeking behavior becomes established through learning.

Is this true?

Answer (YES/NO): NO